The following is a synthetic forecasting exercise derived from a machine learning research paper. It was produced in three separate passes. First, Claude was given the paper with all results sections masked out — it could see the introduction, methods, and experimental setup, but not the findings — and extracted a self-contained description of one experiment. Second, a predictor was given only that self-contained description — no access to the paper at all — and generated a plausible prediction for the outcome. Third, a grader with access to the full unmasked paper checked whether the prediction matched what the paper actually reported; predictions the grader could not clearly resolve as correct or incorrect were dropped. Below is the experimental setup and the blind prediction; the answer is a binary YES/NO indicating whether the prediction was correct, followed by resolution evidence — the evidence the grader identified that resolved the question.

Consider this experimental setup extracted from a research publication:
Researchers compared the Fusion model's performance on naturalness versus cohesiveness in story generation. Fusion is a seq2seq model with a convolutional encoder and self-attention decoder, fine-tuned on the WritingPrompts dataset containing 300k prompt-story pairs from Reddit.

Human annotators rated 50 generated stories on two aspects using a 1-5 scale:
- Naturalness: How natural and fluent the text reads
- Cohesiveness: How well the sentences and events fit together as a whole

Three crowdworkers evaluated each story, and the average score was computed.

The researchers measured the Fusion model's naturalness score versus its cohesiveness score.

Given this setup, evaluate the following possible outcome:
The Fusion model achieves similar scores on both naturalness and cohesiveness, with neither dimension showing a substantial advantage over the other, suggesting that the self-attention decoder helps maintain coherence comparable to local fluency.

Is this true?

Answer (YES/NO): NO